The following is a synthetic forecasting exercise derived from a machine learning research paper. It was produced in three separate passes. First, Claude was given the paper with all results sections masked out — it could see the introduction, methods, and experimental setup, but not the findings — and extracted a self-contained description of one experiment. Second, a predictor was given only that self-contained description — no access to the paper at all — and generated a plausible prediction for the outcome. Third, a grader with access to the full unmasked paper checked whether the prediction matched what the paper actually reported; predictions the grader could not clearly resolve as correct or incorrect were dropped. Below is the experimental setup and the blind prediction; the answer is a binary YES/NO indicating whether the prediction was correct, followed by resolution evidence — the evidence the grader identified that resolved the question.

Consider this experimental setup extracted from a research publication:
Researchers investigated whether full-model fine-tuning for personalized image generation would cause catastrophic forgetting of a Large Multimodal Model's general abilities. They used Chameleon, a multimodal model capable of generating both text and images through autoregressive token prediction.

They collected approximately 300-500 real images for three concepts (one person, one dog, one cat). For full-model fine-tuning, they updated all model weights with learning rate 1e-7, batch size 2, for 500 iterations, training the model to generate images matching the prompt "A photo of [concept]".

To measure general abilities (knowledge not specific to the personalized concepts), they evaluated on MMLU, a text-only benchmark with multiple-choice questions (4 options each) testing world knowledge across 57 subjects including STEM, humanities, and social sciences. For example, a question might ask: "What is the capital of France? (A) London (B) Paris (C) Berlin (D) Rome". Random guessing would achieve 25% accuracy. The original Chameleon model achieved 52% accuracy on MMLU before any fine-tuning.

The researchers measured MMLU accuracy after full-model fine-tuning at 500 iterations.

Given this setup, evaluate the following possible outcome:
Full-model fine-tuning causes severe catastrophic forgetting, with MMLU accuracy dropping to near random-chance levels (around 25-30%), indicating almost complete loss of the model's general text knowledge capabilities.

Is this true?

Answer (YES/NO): NO